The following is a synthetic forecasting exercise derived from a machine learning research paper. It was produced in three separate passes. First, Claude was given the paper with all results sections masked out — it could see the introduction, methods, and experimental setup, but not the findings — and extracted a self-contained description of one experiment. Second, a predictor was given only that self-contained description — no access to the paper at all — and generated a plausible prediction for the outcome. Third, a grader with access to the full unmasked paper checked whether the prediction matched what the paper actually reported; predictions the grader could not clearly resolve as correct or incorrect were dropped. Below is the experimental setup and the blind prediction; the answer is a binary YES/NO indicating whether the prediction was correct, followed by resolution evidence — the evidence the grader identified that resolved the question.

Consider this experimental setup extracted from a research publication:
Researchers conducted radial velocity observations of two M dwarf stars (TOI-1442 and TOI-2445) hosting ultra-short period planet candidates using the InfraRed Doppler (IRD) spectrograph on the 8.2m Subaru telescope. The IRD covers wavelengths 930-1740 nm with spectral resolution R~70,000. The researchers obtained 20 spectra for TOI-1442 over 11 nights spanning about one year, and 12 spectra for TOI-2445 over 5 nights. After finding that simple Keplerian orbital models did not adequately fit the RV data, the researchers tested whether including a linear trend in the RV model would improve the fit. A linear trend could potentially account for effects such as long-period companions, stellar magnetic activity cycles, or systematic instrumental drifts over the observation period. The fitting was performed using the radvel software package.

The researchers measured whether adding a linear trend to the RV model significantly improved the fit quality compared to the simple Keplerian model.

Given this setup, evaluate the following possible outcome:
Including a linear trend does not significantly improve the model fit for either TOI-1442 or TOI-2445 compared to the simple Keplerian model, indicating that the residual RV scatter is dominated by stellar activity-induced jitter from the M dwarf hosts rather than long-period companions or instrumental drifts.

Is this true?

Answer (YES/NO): NO